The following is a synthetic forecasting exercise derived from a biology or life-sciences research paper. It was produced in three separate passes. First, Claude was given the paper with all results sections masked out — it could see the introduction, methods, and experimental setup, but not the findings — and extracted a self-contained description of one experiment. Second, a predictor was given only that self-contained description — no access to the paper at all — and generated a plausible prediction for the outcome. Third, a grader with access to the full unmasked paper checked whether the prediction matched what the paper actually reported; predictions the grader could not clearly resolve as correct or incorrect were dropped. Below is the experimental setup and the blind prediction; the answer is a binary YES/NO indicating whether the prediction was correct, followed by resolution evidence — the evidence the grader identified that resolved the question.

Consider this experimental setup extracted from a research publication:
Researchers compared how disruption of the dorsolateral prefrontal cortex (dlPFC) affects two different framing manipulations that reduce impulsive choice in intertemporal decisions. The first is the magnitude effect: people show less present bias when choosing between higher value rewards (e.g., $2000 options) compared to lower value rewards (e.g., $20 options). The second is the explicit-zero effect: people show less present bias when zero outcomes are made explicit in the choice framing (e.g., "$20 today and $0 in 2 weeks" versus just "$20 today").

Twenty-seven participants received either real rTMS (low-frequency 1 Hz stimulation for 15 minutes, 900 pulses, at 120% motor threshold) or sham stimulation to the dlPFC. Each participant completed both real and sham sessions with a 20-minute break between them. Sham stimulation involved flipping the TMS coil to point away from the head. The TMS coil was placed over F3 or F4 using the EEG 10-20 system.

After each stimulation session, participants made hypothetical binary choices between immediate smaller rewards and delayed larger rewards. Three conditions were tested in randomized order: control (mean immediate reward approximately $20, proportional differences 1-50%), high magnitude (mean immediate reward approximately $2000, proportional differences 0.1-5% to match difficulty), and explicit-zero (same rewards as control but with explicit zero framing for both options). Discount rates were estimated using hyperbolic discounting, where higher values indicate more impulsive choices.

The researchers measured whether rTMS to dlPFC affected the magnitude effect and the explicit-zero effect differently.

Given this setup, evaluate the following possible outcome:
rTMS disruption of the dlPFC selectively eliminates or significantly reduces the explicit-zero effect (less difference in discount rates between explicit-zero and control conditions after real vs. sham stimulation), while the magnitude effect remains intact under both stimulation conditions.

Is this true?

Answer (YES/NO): NO